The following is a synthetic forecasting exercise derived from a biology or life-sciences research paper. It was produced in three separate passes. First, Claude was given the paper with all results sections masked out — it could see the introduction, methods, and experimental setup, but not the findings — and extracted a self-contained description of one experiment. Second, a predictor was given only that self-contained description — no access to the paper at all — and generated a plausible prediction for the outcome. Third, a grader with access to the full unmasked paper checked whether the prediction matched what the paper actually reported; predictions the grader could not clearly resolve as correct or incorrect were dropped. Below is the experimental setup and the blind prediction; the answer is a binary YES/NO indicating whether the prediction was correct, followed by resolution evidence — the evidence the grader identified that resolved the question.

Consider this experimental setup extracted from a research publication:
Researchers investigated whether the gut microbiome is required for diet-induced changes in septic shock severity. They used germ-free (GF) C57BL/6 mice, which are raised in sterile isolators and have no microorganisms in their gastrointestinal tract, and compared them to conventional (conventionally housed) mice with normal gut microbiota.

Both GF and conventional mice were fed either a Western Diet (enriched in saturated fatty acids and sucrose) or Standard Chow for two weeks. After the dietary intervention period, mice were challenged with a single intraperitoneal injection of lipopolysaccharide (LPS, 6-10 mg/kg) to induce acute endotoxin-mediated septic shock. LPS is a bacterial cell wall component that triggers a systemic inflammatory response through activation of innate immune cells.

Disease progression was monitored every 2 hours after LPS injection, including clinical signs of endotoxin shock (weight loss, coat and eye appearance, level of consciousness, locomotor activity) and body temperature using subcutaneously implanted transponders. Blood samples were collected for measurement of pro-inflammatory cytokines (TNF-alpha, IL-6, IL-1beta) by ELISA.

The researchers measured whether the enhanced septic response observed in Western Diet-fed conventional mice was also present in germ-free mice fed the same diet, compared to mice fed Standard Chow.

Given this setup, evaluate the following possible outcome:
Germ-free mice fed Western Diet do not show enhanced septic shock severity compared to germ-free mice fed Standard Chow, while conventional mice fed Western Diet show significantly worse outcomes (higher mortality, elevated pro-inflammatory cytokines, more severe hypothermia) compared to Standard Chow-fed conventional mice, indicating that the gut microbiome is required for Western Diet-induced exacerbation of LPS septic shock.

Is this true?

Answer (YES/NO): NO